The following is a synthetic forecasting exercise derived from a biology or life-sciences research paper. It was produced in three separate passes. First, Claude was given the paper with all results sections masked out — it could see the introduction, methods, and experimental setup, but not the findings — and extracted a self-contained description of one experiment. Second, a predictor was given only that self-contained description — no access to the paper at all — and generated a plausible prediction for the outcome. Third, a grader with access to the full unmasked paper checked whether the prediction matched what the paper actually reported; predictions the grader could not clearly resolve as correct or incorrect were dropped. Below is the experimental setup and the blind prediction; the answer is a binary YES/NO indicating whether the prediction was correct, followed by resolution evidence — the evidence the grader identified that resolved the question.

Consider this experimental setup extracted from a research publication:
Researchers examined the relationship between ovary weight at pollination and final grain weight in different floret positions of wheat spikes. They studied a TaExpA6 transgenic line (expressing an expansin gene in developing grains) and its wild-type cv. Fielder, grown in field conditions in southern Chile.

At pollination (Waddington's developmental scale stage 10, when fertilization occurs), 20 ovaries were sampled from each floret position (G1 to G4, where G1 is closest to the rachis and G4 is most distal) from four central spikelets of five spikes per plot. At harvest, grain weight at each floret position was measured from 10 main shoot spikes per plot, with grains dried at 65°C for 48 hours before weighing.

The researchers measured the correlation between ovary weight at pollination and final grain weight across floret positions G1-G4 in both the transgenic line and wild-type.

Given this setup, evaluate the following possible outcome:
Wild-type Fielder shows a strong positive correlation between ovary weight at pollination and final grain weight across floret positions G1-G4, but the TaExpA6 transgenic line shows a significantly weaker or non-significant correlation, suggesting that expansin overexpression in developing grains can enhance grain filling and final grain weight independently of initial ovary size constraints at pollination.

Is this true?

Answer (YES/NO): NO